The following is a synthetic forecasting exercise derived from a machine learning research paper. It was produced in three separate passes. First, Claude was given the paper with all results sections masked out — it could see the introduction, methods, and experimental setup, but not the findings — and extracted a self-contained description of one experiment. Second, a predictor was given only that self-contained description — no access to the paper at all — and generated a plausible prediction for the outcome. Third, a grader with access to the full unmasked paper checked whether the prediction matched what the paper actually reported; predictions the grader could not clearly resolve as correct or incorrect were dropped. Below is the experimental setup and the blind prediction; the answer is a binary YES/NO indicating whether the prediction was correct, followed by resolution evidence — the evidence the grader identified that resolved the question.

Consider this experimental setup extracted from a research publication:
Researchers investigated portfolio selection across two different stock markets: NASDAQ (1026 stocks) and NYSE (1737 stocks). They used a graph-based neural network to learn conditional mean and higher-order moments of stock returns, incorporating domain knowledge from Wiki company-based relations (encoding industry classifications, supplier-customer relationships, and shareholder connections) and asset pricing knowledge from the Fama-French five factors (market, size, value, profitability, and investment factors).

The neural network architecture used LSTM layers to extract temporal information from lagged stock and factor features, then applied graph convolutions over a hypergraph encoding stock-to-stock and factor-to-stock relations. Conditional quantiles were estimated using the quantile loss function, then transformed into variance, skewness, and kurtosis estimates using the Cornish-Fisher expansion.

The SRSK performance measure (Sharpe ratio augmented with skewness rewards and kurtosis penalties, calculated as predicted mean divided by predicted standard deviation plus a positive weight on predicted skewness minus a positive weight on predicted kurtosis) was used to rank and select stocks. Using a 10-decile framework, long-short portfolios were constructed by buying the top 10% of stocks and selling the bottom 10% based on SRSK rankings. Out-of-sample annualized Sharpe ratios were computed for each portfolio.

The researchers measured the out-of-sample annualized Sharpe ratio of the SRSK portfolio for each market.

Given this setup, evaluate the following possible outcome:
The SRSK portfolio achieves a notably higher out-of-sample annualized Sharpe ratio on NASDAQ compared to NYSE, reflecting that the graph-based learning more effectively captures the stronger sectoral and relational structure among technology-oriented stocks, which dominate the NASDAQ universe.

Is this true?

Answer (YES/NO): NO